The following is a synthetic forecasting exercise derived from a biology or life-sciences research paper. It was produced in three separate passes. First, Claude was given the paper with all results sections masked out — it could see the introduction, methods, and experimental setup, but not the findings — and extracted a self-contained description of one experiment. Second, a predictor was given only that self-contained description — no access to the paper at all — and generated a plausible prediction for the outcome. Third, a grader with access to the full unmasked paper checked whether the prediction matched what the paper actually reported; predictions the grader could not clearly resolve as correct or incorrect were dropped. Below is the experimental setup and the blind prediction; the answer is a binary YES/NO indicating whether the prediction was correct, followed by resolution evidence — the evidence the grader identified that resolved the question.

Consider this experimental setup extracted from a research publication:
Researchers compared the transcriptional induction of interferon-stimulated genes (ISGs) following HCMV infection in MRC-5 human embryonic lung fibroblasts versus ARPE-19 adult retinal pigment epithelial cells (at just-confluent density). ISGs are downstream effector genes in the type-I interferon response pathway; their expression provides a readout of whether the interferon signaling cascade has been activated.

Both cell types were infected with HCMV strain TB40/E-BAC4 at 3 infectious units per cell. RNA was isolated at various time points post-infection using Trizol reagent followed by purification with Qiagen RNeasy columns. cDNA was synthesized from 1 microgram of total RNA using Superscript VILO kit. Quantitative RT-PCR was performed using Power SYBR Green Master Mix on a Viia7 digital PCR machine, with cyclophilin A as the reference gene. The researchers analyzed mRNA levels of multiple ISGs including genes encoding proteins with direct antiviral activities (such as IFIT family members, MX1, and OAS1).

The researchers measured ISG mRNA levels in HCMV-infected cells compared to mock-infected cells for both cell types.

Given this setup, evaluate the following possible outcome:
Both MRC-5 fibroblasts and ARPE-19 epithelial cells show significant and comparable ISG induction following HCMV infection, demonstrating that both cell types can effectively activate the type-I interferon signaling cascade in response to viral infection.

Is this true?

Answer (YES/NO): NO